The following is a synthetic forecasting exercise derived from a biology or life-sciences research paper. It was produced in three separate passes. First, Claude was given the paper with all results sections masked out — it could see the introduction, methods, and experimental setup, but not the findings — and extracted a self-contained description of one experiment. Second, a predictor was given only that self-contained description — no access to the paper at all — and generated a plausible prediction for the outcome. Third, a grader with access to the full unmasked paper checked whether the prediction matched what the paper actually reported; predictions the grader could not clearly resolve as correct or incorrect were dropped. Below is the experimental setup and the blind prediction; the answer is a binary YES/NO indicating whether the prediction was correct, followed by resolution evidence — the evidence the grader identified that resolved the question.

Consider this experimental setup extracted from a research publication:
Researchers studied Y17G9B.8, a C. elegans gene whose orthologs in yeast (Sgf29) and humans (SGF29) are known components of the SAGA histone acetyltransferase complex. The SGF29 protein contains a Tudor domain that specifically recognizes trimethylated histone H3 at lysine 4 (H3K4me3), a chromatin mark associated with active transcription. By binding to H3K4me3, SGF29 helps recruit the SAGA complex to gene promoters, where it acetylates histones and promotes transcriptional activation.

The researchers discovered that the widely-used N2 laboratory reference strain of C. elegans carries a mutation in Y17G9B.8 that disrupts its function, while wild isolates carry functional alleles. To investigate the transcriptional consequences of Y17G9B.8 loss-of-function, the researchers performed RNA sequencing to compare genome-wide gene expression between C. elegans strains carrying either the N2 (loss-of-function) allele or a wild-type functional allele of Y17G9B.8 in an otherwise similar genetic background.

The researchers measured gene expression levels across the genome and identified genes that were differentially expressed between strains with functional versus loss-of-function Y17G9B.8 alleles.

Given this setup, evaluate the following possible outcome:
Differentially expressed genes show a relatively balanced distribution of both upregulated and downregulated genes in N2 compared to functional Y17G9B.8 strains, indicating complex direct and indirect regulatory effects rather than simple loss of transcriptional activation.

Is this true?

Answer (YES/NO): NO